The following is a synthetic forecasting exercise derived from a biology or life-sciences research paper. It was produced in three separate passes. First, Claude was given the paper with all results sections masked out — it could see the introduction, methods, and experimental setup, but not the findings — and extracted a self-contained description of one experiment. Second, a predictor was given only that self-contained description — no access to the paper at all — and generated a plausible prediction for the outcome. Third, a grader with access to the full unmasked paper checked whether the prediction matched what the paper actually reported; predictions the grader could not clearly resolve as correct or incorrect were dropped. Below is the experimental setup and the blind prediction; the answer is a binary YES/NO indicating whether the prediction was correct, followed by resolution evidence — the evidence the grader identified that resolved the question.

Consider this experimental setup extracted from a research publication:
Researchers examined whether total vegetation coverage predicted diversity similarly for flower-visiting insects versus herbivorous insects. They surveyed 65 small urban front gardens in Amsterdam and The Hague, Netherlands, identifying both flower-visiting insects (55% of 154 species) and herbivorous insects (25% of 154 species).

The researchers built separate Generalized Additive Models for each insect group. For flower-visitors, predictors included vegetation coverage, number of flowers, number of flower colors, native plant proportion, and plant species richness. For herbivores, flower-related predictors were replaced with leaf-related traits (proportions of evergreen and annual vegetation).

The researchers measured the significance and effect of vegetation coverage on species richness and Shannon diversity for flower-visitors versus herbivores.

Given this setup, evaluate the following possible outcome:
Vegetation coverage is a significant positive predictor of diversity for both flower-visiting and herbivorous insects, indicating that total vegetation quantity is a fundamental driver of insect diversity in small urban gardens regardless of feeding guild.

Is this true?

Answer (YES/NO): NO